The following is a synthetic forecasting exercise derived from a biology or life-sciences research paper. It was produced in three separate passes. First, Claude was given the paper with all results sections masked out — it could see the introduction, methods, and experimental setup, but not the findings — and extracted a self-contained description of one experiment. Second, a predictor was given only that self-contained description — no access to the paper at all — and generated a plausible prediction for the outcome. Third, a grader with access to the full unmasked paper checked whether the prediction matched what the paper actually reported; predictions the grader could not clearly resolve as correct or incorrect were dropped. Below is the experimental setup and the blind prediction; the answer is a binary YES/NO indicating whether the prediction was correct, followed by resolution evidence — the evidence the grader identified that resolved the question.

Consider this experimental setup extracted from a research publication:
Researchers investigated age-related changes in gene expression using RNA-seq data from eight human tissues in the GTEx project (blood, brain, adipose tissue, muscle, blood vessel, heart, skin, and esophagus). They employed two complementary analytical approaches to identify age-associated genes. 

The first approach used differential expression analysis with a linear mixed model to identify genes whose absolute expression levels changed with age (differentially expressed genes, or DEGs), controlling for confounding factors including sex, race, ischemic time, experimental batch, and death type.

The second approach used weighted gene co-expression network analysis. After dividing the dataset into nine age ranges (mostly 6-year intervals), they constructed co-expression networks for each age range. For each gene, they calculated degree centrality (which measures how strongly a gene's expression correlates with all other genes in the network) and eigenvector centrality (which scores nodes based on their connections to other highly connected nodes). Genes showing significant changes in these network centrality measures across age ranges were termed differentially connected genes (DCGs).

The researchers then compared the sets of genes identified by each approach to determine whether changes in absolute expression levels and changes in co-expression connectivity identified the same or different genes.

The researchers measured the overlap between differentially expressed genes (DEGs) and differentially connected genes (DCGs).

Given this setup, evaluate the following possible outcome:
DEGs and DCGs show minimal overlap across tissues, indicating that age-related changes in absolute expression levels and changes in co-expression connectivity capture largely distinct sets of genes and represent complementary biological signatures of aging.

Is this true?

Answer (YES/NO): YES